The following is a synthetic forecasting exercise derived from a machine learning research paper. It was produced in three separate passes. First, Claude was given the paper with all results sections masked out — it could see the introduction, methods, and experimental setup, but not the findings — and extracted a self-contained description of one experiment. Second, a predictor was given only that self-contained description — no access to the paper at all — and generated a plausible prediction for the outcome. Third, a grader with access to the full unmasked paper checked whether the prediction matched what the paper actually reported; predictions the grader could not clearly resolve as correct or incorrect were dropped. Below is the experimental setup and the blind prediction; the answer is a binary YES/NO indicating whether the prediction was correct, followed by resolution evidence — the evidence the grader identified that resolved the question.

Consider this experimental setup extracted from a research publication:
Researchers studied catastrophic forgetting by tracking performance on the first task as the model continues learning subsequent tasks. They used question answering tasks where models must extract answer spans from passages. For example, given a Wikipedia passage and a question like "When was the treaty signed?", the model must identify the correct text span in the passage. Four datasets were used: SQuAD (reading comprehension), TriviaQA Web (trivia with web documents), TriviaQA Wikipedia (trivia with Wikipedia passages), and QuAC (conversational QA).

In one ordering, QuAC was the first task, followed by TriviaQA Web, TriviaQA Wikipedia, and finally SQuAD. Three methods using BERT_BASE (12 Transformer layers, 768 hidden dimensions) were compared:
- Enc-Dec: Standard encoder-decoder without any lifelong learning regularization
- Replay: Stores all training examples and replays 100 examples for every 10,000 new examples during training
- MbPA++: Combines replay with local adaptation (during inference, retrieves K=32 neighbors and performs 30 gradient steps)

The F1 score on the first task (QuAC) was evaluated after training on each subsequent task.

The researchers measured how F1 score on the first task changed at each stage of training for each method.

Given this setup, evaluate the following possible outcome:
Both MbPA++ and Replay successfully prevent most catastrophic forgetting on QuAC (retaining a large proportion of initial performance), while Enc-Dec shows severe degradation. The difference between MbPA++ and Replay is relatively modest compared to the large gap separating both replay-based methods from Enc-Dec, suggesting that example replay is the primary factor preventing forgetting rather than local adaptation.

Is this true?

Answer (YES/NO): YES